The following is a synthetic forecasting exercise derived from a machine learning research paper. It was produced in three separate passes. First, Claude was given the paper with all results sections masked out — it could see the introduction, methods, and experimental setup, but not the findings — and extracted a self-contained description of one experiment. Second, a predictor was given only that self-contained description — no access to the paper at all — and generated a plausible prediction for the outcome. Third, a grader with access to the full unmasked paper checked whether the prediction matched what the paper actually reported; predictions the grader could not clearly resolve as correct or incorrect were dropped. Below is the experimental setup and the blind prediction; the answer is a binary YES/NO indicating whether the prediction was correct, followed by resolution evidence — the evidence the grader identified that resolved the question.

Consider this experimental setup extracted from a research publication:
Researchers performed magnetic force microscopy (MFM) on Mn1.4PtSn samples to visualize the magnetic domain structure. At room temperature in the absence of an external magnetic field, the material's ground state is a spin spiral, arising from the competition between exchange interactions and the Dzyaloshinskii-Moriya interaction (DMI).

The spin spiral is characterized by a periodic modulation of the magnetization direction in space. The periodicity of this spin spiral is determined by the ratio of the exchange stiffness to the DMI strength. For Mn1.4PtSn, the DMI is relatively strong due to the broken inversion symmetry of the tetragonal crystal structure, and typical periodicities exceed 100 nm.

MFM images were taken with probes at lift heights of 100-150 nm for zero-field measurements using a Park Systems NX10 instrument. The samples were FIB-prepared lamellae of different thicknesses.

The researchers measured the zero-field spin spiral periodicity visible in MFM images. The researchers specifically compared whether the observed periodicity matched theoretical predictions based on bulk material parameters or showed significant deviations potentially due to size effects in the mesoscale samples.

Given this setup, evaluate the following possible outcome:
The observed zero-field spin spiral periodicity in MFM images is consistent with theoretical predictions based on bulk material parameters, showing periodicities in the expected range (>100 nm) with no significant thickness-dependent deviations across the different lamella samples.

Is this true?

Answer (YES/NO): NO